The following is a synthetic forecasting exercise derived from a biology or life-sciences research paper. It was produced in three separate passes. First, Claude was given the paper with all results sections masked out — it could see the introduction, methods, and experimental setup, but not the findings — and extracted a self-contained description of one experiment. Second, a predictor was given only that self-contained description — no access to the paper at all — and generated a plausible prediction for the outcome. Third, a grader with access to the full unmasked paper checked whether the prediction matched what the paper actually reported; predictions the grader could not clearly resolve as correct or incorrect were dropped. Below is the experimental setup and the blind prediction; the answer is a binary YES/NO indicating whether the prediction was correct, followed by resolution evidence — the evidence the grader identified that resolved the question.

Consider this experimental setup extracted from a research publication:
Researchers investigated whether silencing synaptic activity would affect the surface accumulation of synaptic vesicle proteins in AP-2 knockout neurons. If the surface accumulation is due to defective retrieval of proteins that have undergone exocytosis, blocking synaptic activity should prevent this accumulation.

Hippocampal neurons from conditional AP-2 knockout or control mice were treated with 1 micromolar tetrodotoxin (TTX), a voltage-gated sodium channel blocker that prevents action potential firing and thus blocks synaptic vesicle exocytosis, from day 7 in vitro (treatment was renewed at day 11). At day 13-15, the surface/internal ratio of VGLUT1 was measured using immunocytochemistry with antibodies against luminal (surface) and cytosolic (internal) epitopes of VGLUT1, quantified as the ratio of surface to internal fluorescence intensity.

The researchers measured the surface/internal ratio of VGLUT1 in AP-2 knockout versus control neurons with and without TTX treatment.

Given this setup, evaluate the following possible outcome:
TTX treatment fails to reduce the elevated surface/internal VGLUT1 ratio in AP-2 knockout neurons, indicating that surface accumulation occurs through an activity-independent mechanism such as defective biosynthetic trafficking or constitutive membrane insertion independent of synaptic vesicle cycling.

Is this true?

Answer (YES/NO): NO